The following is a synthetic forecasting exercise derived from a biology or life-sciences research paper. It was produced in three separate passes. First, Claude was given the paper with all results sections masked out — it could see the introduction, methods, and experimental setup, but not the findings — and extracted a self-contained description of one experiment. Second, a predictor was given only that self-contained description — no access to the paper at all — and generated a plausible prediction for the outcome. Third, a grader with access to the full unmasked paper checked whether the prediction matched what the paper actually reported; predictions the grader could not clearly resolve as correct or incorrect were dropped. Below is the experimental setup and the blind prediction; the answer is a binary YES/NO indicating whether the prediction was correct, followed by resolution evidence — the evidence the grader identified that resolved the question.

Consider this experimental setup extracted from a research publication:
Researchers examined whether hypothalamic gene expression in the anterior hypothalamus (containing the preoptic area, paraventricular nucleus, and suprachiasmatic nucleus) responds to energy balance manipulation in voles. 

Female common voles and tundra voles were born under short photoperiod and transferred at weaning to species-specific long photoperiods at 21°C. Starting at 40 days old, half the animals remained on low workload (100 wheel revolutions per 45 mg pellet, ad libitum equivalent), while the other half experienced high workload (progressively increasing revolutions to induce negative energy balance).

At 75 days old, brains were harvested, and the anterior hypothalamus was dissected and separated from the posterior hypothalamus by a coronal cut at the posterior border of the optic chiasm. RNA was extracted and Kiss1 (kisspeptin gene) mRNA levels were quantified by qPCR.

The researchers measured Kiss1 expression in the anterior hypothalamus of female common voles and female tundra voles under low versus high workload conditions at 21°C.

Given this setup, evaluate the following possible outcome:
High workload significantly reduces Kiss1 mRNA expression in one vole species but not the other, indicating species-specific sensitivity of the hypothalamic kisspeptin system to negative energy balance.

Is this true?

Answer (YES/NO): NO